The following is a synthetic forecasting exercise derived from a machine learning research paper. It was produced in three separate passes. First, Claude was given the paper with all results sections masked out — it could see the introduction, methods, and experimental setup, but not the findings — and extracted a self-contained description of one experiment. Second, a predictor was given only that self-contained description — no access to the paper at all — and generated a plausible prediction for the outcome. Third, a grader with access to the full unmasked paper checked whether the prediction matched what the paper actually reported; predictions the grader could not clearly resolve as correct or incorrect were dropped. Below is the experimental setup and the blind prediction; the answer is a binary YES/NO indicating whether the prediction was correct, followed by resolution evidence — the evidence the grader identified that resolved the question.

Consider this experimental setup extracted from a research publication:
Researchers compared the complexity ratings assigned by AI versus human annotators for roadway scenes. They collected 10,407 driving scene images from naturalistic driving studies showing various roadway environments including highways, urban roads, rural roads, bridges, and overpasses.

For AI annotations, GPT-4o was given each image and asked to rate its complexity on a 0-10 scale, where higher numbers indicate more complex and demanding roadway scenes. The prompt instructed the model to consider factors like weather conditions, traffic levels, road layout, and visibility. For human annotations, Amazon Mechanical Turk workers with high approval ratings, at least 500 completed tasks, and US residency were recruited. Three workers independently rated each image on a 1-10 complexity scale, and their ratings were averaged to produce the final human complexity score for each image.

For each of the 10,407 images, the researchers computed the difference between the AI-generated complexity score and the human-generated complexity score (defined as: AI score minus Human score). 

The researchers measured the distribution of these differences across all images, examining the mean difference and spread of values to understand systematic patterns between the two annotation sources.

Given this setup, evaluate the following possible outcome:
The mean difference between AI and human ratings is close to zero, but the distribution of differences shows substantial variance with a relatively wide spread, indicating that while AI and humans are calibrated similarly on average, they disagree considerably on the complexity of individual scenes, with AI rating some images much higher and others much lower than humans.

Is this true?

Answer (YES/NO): YES